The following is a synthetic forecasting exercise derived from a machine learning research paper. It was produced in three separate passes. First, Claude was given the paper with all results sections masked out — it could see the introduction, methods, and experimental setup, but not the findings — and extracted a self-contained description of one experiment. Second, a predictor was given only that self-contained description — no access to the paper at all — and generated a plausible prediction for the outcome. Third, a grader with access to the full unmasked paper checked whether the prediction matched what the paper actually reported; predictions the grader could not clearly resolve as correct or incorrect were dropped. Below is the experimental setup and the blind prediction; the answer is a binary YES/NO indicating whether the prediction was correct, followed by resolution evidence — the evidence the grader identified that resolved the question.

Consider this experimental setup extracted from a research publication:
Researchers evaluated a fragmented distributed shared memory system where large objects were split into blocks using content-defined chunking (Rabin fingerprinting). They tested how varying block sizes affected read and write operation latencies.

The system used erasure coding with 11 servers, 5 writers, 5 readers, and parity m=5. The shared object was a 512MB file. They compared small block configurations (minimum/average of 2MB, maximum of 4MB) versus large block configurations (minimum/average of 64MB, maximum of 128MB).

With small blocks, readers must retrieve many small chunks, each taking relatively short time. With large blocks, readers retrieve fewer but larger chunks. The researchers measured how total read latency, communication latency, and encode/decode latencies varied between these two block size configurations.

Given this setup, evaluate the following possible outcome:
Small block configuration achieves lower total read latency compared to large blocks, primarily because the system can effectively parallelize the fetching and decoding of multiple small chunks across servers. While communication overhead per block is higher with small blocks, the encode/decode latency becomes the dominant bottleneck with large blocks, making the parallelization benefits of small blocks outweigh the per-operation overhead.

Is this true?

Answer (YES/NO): NO